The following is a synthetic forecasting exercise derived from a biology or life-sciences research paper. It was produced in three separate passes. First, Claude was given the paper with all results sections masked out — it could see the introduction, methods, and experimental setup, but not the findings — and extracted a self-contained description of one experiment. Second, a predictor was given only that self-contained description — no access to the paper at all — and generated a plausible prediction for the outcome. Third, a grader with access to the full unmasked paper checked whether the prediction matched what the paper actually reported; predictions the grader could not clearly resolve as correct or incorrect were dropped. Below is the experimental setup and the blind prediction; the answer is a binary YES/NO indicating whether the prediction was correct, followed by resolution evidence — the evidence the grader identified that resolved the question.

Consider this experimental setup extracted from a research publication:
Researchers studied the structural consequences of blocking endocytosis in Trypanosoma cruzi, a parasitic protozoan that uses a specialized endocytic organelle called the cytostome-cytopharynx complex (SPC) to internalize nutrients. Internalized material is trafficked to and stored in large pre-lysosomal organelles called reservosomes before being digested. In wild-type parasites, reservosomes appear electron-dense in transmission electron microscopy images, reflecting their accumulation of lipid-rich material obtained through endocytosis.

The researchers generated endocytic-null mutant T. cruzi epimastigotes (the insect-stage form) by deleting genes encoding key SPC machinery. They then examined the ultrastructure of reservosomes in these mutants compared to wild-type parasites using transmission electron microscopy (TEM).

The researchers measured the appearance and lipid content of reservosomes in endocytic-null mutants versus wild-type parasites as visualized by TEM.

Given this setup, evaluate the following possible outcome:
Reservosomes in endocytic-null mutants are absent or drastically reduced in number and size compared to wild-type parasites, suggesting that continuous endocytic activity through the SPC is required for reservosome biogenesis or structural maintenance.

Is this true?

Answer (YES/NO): NO